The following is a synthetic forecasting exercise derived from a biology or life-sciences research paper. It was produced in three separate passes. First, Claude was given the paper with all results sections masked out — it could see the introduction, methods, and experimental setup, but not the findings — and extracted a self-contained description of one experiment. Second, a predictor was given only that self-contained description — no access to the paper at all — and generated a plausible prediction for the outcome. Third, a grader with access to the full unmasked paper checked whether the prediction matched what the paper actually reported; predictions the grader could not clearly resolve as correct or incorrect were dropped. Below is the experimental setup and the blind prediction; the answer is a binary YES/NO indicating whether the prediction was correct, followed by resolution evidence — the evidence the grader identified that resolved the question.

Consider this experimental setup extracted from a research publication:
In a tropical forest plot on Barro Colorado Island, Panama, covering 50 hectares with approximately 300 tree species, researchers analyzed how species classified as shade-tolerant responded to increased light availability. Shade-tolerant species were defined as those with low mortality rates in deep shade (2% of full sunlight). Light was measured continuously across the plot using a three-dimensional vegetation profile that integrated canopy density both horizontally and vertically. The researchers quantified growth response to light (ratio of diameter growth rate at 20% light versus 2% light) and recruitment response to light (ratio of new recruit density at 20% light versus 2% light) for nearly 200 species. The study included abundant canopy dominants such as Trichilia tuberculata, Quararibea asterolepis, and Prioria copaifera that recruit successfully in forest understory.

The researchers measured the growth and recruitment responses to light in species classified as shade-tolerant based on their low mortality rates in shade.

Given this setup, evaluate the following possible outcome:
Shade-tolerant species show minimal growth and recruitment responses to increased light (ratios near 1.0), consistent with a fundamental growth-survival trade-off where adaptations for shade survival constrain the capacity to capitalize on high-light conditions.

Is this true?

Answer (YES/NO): NO